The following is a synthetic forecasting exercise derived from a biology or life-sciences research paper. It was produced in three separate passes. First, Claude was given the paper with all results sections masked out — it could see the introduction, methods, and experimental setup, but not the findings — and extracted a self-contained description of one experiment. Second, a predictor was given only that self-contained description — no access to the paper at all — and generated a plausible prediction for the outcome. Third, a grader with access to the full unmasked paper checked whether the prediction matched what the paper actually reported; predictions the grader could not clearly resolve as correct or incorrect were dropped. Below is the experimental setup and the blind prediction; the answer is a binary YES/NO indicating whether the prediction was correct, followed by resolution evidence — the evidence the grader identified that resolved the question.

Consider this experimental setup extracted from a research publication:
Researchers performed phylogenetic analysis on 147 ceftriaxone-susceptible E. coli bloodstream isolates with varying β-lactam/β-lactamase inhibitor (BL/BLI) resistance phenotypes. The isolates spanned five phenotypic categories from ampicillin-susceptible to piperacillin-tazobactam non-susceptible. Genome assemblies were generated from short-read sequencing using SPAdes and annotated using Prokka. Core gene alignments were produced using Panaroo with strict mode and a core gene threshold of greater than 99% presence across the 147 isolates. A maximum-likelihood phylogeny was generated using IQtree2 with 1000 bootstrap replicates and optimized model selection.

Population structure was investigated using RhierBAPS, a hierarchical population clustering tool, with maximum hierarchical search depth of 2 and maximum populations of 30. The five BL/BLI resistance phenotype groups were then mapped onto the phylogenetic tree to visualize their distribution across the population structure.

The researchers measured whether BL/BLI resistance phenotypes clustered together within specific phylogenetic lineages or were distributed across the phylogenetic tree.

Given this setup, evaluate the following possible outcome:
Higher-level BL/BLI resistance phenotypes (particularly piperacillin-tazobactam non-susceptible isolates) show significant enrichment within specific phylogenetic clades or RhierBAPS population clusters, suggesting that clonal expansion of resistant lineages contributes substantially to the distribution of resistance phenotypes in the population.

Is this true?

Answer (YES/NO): NO